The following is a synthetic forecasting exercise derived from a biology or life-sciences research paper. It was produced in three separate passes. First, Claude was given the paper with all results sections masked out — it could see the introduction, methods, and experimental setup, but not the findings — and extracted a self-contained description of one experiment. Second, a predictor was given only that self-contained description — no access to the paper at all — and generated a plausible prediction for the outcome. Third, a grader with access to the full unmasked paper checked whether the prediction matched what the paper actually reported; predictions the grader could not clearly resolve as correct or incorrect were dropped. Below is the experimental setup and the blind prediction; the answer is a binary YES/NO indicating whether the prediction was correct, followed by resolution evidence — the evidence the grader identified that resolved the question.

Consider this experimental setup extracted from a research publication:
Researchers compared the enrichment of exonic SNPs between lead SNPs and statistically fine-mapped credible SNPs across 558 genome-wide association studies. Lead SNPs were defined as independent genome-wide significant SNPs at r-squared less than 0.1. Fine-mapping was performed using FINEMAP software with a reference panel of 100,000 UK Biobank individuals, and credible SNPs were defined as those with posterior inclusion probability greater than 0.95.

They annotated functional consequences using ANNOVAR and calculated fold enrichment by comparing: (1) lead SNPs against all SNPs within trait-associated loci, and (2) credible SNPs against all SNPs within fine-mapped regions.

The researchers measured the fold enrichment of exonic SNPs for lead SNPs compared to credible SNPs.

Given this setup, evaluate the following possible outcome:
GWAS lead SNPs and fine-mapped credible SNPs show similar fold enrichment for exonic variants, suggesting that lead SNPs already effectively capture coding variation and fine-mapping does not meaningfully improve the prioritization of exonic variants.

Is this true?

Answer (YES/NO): NO